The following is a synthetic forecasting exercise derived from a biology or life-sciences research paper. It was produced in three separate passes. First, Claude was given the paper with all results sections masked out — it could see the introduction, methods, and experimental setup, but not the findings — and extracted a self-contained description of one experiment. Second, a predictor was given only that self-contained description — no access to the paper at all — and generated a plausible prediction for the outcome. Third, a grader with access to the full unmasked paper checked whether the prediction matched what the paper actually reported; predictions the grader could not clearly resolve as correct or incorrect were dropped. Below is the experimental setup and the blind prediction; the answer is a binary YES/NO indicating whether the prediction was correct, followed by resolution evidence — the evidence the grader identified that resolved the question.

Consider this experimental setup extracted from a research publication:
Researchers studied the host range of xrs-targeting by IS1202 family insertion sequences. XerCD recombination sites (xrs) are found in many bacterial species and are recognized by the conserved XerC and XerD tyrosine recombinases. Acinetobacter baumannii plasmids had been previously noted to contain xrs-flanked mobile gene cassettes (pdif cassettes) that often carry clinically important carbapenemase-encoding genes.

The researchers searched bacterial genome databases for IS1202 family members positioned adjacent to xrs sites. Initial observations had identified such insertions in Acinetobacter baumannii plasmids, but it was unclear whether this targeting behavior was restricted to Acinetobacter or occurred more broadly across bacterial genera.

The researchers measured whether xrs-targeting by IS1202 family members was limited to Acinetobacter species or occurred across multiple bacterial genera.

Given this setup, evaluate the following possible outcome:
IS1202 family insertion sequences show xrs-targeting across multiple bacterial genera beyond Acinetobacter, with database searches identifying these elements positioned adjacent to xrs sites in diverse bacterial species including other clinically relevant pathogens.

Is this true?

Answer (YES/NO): YES